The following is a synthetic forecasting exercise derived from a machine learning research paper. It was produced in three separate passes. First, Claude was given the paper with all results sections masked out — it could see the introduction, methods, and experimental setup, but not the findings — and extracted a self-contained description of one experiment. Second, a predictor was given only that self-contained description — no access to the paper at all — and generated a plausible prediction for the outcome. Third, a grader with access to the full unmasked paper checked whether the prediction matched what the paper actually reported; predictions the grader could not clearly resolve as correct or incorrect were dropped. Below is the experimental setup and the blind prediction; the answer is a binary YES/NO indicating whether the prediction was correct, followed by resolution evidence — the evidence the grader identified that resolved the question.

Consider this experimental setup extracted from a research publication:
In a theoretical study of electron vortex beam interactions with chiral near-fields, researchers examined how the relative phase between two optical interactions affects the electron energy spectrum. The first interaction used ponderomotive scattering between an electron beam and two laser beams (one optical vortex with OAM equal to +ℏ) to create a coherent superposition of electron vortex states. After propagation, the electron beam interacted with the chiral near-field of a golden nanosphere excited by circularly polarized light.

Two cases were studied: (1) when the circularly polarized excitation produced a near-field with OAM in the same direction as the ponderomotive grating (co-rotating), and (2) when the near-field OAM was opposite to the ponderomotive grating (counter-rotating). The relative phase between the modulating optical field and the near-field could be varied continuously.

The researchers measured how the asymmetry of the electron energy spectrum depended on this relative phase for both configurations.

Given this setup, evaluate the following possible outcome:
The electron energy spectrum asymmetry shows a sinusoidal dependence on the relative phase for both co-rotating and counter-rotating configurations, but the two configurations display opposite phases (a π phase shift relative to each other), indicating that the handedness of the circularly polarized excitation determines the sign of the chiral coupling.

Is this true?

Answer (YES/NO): NO